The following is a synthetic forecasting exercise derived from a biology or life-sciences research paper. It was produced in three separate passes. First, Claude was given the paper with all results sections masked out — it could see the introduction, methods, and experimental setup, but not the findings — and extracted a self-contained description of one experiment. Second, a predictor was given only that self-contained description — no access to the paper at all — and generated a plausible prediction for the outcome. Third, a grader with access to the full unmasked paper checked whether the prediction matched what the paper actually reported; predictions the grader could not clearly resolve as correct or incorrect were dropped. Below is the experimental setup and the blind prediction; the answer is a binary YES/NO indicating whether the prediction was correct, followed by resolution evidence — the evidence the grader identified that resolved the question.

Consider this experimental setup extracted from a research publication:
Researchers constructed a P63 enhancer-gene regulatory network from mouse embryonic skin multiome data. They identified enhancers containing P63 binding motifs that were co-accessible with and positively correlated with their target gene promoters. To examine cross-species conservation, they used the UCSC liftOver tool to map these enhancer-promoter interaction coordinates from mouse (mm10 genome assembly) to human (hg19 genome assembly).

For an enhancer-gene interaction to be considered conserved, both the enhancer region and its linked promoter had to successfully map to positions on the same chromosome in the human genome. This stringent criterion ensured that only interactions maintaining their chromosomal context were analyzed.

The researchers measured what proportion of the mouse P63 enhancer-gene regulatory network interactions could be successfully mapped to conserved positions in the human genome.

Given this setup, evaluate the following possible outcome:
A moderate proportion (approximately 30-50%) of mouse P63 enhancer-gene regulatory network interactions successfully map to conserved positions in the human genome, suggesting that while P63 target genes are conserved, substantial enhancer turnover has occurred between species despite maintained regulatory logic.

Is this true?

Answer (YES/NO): NO